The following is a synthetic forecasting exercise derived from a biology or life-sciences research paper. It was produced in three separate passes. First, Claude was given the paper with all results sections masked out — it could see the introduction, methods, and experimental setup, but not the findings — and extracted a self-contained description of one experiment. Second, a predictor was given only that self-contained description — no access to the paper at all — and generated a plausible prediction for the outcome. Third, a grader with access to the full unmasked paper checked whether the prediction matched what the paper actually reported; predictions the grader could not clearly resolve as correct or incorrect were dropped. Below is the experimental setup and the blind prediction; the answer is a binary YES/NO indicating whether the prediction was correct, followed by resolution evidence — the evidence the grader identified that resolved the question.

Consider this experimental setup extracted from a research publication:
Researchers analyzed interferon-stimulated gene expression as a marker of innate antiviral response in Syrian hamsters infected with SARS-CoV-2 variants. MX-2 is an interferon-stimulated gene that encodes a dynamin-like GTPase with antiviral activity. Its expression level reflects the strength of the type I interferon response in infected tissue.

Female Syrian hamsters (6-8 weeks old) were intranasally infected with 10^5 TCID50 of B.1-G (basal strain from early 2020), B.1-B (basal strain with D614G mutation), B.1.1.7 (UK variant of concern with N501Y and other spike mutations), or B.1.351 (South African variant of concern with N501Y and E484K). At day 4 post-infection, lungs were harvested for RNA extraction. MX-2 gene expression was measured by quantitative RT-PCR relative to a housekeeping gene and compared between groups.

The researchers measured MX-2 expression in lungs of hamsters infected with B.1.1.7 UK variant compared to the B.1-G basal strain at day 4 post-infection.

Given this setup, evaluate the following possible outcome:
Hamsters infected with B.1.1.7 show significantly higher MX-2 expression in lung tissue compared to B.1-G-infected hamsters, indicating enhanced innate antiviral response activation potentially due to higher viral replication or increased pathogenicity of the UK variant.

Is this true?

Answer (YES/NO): NO